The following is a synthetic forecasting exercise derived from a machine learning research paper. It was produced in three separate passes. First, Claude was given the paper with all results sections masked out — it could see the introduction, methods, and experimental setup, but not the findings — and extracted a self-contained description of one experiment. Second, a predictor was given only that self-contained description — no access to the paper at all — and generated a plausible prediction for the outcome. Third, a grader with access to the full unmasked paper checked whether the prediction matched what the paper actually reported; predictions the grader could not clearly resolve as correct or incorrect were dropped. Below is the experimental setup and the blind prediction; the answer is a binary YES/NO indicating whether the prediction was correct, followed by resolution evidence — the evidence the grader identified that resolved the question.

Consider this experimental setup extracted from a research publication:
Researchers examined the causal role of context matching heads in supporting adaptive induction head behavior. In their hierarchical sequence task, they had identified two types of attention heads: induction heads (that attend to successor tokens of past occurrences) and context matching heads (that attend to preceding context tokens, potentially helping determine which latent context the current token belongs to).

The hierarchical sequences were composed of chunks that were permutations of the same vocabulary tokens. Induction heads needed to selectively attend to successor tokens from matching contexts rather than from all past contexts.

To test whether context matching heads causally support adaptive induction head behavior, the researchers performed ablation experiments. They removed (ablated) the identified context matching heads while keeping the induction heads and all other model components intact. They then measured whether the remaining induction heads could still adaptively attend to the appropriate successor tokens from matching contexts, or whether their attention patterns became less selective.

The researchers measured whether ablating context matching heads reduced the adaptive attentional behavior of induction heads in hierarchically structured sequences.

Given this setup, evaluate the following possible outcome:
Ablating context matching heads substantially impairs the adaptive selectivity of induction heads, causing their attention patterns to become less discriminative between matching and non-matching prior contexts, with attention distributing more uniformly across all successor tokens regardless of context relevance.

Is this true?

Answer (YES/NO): YES